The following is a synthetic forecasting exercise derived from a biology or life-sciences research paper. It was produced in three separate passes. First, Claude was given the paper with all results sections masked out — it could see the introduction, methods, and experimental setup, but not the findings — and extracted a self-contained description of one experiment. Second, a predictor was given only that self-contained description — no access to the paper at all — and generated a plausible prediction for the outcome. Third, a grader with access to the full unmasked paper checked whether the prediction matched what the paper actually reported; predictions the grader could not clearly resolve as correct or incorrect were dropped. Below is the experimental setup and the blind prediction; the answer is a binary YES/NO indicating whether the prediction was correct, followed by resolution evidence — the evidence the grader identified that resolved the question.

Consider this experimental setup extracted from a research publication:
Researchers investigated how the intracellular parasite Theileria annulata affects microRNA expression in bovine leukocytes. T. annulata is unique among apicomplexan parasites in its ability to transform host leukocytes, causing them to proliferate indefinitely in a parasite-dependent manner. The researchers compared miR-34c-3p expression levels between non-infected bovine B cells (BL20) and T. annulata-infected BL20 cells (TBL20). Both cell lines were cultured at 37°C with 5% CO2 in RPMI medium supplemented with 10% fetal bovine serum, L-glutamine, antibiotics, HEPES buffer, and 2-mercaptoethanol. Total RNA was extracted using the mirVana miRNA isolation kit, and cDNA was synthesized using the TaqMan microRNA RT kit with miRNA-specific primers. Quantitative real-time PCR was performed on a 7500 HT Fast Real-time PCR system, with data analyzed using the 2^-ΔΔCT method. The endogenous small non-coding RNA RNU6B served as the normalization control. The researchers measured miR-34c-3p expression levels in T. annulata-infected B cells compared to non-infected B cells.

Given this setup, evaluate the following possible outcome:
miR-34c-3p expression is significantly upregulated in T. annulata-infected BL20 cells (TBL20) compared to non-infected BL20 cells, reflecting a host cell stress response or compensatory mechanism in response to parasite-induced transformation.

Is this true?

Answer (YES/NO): YES